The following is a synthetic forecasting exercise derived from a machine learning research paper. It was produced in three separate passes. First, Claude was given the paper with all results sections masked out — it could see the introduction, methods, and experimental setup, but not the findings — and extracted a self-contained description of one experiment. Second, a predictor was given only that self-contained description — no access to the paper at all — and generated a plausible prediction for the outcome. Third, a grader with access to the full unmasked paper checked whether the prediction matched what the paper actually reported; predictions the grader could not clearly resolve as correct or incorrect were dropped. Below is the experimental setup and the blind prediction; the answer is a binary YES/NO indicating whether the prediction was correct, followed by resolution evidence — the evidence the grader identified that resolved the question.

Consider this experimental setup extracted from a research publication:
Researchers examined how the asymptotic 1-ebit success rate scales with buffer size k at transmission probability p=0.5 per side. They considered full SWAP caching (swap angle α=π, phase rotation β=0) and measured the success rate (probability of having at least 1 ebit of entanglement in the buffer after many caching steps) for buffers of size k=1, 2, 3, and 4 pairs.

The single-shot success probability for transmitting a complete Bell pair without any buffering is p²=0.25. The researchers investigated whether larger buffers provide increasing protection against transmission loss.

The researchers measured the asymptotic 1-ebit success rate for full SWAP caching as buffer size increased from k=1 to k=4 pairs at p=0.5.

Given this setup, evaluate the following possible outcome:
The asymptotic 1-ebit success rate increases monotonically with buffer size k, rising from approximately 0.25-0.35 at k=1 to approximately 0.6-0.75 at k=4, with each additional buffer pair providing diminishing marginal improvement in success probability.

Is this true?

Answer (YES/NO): NO